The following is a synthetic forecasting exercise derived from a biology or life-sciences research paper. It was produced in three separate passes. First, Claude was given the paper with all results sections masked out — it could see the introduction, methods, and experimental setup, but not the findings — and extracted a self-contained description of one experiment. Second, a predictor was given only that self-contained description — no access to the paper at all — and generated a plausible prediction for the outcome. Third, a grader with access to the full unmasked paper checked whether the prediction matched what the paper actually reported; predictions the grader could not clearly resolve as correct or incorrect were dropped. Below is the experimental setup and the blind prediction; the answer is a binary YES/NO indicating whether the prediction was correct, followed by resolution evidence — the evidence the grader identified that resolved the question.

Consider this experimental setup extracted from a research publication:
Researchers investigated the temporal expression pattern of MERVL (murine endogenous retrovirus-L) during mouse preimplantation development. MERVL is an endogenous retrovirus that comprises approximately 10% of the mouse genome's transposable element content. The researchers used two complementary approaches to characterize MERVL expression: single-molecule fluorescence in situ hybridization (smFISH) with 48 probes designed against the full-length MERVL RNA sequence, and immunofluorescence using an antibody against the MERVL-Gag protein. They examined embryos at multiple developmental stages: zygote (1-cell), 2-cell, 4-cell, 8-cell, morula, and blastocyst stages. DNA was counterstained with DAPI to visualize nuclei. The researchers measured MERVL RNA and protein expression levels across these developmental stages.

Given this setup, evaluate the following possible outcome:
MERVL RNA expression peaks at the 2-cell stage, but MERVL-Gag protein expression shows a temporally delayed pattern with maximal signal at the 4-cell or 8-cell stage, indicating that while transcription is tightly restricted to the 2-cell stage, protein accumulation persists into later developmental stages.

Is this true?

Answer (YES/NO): NO